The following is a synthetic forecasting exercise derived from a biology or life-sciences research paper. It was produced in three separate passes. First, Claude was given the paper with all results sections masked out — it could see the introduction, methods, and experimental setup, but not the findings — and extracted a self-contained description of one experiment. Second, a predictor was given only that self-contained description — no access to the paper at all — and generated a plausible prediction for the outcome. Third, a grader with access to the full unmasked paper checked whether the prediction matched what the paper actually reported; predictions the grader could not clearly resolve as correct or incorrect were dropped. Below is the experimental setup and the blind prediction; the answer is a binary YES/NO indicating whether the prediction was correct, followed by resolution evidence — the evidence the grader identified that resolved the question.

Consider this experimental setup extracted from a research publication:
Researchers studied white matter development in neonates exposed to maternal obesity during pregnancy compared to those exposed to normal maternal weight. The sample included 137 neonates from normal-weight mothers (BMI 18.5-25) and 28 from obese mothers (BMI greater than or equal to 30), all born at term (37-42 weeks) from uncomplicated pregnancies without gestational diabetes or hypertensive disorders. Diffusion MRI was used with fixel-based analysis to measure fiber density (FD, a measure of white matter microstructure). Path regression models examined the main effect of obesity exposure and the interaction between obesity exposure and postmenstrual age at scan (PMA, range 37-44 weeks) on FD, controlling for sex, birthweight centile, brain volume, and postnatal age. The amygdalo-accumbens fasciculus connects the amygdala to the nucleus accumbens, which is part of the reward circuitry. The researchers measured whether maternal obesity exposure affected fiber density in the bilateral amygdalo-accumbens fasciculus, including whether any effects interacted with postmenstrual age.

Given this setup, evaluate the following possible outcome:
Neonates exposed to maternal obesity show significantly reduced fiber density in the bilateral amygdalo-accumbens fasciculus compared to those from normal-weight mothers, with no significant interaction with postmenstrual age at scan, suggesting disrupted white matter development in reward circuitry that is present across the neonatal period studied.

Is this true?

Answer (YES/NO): NO